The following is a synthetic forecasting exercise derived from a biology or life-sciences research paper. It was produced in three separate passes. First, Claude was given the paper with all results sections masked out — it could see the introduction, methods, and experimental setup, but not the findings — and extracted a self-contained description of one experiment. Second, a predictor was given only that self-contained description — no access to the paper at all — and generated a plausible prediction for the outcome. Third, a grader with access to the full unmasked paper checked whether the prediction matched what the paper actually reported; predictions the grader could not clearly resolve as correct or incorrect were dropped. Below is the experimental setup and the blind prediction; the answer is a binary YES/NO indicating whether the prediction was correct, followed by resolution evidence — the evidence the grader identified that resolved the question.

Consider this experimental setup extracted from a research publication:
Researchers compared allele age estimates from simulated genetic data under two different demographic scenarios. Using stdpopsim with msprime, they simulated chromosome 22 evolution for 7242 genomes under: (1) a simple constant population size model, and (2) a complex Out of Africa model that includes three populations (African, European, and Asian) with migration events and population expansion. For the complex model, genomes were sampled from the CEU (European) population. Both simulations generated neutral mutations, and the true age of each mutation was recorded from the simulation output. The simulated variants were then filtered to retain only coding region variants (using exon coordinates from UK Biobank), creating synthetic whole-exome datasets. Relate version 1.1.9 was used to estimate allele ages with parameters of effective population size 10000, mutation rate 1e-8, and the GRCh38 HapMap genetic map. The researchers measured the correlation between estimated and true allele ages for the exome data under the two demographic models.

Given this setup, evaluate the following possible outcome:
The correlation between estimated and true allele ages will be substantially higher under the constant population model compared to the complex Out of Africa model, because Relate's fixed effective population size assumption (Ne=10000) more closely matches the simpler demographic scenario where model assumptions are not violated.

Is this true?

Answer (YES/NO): NO